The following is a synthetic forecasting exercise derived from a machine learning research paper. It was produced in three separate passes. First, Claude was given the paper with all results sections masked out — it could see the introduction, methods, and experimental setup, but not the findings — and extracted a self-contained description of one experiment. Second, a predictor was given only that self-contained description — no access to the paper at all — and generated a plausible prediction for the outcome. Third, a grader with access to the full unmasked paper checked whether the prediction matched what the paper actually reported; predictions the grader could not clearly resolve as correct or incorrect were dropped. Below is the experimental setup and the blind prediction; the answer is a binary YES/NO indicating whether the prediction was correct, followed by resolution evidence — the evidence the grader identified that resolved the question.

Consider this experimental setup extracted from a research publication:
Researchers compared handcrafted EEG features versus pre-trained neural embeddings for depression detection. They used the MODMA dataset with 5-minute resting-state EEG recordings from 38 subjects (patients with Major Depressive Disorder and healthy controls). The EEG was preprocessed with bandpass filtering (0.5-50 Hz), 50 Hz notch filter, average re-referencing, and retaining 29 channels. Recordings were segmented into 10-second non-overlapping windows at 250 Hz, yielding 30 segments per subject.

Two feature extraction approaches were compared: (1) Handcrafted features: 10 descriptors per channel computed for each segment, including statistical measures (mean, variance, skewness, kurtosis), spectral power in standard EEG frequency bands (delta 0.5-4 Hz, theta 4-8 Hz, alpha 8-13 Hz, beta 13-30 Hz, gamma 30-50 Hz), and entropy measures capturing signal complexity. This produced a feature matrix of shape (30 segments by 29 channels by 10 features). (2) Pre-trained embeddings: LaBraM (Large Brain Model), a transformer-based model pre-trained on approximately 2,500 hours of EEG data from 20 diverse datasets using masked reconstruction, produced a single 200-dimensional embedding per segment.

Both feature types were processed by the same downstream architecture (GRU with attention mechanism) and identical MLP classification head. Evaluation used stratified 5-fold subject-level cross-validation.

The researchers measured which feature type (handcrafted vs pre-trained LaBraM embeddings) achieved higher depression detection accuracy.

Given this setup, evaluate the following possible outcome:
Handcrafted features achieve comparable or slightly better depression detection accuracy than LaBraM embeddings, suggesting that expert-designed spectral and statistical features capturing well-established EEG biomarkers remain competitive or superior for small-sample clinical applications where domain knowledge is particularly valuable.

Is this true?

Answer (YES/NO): YES